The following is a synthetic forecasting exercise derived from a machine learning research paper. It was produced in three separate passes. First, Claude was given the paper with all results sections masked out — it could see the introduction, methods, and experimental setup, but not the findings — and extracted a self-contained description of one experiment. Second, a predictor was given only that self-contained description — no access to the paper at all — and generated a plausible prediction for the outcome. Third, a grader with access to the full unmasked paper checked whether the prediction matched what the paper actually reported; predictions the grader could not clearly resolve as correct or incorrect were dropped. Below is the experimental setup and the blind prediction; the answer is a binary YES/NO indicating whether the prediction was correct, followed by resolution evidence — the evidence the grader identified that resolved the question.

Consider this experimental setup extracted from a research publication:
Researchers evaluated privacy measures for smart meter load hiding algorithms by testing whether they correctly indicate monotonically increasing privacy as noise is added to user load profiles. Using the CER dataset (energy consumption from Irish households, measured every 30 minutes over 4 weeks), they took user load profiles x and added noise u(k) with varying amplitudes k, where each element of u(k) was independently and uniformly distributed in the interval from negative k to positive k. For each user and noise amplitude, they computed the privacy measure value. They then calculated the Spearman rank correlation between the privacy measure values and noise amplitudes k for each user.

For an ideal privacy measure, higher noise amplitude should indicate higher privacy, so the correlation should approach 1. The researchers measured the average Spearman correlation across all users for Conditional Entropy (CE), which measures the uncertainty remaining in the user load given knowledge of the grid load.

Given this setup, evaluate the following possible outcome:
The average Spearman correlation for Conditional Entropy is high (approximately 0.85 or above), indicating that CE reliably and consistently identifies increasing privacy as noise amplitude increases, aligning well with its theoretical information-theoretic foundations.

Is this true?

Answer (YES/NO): YES